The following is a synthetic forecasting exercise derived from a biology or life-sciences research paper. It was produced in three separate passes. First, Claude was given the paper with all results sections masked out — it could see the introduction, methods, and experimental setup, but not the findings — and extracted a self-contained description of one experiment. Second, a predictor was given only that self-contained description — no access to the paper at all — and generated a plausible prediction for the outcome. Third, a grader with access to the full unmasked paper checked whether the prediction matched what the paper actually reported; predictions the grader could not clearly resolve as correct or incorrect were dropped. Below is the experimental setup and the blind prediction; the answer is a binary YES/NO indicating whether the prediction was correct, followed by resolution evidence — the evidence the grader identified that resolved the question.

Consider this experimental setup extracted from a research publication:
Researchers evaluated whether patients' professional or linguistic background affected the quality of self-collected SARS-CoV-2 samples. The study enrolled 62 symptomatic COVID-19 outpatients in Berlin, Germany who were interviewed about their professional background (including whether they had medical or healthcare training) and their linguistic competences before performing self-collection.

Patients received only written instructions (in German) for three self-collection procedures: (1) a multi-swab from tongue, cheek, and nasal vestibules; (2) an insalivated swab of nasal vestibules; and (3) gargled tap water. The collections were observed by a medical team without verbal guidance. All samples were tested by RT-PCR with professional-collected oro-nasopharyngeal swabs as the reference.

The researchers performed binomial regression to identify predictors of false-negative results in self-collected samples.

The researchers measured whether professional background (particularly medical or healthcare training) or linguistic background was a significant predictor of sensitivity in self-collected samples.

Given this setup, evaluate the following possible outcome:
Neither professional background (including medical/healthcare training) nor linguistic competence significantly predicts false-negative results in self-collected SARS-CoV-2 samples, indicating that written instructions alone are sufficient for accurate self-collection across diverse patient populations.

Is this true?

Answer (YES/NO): NO